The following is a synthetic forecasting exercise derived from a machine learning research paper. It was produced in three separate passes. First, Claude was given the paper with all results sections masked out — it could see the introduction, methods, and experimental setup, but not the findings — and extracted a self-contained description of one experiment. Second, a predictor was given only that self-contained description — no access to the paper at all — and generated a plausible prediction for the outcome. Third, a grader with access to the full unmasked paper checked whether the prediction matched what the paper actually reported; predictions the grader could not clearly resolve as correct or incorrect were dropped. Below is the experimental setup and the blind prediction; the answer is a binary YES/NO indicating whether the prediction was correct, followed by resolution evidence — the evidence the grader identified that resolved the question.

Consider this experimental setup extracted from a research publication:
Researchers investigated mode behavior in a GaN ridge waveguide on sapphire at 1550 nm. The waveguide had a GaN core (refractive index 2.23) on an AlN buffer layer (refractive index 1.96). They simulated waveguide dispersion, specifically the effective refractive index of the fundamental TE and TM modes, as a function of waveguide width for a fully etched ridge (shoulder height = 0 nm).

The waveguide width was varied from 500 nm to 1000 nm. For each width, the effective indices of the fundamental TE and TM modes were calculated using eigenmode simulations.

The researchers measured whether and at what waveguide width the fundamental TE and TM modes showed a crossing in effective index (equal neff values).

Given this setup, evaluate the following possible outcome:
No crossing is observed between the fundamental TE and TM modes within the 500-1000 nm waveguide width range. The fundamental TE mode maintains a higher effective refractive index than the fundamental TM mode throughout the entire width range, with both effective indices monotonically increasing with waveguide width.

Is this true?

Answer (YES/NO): NO